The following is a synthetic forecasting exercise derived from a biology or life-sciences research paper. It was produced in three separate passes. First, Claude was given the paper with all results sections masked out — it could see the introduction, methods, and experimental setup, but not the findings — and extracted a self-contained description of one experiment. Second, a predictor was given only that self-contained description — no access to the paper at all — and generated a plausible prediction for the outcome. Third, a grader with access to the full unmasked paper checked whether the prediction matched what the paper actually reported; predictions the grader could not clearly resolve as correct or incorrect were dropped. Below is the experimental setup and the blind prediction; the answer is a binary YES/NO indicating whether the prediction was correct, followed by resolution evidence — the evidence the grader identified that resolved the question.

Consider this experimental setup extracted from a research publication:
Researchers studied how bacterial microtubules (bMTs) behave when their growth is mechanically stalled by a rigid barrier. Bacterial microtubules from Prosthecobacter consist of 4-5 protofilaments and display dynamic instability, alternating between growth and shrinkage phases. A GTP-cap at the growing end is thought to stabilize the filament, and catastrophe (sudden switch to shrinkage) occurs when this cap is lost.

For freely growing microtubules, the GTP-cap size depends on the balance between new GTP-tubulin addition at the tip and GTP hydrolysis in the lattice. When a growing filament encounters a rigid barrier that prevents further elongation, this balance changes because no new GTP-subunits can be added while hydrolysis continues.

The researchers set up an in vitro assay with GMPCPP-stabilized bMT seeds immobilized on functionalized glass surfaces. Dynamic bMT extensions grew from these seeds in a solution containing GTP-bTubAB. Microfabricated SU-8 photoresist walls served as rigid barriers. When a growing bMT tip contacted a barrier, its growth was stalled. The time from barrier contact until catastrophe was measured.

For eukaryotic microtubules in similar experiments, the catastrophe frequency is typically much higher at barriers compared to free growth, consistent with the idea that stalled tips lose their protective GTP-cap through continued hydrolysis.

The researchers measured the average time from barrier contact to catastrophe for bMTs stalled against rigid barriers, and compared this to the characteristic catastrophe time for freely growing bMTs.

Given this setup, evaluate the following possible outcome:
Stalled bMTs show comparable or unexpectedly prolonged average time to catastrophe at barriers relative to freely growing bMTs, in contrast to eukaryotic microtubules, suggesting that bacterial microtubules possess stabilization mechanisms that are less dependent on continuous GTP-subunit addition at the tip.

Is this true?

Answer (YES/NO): NO